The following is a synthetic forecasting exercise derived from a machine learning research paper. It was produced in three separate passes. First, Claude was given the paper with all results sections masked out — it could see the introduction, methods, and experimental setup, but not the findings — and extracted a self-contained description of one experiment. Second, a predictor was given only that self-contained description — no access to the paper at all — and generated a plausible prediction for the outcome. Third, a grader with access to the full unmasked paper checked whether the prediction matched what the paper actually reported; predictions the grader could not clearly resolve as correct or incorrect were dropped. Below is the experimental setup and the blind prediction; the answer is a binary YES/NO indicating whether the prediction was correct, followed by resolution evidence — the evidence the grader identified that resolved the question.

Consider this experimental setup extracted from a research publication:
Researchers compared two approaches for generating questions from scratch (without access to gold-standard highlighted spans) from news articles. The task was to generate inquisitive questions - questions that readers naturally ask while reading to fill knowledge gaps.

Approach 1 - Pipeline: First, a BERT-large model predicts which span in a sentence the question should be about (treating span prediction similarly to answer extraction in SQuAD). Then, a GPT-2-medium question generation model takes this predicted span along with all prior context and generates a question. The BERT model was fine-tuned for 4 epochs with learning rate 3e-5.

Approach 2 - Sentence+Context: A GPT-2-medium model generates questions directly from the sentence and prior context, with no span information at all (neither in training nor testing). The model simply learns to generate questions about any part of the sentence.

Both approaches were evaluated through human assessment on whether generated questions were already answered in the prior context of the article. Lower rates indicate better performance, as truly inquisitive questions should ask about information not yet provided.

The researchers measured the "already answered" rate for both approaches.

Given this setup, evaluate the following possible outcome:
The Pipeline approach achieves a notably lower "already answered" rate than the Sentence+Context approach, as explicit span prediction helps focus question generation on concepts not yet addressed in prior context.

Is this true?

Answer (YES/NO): NO